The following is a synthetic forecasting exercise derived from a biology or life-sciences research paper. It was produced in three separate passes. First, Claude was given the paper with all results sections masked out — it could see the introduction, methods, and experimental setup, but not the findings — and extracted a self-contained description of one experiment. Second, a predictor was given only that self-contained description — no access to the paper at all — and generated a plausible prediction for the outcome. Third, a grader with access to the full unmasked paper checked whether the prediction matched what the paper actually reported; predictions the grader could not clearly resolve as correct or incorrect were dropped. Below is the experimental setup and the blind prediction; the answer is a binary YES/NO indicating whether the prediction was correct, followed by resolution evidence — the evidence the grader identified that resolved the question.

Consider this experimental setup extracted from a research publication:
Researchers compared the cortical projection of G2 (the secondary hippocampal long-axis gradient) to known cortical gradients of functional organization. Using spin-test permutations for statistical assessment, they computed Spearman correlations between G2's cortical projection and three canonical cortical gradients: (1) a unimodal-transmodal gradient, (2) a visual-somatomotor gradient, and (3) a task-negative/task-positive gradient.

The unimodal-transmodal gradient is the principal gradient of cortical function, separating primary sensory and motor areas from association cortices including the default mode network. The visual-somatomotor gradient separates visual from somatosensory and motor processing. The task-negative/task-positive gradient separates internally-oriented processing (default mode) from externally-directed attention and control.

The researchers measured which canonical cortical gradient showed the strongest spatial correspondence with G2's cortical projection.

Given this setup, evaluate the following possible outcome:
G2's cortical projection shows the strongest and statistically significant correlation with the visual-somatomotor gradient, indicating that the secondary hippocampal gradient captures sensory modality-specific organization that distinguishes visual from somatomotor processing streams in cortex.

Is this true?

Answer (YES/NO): NO